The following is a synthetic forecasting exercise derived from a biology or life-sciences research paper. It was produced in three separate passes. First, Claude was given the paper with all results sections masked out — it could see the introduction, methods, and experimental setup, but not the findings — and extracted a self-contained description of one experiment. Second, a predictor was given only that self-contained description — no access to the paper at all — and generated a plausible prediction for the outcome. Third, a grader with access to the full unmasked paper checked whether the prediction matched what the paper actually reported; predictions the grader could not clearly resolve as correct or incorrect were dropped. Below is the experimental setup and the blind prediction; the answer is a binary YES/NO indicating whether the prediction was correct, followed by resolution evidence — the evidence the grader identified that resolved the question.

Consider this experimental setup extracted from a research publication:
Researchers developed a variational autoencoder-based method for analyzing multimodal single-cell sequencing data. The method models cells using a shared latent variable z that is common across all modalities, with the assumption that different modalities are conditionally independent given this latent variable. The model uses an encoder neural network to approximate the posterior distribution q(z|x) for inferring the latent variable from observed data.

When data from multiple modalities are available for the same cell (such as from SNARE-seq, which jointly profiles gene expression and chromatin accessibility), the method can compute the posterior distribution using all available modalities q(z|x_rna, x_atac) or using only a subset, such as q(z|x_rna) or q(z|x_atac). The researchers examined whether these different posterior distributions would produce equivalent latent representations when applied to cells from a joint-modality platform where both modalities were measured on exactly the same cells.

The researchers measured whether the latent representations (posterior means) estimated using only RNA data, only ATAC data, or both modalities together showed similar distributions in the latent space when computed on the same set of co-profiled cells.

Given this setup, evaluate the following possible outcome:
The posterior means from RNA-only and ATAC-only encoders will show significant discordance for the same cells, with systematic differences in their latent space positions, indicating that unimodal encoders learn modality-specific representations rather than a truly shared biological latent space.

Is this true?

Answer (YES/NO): NO